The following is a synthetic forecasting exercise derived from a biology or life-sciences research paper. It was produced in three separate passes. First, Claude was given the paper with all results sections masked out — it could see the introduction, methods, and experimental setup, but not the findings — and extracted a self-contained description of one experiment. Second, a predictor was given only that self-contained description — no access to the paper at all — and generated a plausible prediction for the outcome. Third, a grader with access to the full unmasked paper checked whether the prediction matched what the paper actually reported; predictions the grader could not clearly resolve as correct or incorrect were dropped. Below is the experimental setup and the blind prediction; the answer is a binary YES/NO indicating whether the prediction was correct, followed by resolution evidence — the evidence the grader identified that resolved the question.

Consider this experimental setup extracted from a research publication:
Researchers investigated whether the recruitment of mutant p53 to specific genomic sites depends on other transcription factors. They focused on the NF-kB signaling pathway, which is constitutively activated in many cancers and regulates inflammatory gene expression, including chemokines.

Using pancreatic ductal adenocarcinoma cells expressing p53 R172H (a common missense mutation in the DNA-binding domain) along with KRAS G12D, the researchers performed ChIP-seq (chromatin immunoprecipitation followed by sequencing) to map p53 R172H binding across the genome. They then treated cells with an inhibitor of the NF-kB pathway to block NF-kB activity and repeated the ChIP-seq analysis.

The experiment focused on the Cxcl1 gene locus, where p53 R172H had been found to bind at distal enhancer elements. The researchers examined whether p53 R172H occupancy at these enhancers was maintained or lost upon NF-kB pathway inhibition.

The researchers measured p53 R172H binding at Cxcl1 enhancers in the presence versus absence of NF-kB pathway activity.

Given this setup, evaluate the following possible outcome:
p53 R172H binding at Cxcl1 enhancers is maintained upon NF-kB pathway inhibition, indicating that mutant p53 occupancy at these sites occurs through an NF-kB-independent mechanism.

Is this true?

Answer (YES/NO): NO